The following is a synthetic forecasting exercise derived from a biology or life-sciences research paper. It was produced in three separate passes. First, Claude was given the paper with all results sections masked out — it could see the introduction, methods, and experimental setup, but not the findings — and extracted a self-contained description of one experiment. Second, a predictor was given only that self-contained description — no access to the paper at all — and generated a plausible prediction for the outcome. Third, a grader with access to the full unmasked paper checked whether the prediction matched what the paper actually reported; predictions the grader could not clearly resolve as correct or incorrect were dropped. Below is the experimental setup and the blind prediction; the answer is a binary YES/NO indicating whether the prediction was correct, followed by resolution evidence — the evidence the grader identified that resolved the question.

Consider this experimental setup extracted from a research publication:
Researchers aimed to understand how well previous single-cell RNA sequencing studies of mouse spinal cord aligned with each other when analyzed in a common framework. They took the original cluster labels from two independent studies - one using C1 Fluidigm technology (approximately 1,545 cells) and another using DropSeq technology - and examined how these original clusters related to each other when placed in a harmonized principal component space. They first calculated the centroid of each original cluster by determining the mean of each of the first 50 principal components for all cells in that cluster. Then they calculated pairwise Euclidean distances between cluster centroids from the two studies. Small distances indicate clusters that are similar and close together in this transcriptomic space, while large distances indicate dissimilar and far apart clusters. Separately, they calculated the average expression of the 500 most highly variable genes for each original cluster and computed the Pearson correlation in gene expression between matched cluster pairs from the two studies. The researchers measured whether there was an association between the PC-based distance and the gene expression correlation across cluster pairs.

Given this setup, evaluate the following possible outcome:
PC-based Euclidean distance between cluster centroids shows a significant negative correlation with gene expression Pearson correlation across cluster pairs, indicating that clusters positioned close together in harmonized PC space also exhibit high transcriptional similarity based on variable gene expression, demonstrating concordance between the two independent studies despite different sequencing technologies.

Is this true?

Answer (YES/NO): YES